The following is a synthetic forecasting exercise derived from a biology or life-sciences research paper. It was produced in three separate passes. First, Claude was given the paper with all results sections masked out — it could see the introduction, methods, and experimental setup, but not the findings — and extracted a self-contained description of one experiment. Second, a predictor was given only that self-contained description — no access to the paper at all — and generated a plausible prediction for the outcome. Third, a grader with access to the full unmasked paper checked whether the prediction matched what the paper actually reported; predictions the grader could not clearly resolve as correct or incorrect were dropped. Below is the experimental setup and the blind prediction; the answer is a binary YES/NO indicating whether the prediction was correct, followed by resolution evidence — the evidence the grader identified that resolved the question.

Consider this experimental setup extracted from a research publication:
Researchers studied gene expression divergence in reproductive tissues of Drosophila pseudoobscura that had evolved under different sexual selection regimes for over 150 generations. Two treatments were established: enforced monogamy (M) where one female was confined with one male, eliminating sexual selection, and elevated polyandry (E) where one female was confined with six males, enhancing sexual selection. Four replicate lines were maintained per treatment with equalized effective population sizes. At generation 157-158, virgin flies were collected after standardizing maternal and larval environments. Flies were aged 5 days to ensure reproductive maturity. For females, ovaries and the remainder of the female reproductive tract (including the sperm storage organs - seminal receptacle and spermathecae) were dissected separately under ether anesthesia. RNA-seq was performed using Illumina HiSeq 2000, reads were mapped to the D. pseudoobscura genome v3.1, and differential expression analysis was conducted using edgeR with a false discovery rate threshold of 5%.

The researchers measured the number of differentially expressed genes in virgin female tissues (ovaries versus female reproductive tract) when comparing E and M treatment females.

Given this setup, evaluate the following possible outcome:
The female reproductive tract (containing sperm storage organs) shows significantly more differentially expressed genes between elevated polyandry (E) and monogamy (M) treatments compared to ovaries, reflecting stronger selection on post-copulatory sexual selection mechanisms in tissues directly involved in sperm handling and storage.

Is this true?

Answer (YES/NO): NO